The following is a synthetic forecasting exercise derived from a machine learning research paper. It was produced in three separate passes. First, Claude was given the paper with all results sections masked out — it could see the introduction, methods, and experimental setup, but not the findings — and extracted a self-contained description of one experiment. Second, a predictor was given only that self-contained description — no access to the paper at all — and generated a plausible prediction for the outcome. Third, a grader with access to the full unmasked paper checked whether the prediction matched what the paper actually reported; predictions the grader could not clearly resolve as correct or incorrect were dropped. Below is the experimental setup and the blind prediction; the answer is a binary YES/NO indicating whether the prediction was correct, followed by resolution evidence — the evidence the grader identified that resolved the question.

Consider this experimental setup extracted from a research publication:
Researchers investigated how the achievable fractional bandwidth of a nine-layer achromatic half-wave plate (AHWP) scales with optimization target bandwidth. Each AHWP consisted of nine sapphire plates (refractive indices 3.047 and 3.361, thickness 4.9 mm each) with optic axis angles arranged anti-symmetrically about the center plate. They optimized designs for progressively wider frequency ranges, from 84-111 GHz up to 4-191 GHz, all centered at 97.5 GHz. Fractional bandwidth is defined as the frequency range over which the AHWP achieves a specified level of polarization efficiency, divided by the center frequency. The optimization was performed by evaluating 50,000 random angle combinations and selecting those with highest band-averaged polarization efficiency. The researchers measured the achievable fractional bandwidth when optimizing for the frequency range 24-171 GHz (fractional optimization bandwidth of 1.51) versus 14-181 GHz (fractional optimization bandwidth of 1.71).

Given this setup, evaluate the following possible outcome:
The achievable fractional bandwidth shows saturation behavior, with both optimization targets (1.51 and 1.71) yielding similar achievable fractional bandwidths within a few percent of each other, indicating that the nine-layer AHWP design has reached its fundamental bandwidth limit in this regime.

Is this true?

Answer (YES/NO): NO